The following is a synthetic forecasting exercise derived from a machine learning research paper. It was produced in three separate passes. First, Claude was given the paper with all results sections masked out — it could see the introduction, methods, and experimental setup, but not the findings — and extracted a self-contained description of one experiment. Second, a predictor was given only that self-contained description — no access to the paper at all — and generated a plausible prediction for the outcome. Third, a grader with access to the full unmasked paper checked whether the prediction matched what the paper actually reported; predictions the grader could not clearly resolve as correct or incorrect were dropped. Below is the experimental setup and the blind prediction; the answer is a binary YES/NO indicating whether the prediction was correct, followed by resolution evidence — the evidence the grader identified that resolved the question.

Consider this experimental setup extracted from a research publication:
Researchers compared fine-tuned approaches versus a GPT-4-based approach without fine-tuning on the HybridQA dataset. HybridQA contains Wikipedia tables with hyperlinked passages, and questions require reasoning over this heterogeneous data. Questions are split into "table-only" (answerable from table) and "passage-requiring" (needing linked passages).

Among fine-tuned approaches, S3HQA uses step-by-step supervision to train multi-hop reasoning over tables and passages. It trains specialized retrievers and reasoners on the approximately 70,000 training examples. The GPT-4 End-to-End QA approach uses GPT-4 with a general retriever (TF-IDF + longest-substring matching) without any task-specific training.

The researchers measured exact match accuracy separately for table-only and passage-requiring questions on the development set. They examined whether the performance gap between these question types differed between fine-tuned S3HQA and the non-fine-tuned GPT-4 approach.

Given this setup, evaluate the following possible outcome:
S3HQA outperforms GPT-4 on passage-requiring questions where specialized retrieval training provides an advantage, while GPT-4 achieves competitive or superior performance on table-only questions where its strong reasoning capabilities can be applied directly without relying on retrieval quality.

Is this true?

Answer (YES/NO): NO